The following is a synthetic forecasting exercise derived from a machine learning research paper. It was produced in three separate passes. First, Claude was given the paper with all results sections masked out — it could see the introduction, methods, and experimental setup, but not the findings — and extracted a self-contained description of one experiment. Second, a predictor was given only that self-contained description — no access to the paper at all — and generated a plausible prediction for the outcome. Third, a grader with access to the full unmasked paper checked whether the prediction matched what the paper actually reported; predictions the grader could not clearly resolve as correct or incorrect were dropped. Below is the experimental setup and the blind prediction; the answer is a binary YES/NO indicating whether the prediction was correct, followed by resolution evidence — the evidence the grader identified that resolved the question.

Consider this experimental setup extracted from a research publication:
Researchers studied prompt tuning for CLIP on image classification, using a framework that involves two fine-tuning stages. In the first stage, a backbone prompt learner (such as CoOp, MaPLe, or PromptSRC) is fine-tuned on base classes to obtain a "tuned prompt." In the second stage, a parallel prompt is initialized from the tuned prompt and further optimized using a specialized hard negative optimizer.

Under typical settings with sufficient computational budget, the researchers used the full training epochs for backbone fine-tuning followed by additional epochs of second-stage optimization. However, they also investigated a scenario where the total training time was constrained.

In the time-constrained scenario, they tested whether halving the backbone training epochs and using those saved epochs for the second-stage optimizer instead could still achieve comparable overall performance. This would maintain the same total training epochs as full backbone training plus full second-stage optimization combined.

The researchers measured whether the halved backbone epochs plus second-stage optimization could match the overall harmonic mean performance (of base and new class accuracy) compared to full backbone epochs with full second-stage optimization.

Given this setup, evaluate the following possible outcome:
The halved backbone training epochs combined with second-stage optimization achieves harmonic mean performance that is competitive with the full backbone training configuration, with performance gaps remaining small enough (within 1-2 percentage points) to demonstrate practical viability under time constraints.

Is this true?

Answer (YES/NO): YES